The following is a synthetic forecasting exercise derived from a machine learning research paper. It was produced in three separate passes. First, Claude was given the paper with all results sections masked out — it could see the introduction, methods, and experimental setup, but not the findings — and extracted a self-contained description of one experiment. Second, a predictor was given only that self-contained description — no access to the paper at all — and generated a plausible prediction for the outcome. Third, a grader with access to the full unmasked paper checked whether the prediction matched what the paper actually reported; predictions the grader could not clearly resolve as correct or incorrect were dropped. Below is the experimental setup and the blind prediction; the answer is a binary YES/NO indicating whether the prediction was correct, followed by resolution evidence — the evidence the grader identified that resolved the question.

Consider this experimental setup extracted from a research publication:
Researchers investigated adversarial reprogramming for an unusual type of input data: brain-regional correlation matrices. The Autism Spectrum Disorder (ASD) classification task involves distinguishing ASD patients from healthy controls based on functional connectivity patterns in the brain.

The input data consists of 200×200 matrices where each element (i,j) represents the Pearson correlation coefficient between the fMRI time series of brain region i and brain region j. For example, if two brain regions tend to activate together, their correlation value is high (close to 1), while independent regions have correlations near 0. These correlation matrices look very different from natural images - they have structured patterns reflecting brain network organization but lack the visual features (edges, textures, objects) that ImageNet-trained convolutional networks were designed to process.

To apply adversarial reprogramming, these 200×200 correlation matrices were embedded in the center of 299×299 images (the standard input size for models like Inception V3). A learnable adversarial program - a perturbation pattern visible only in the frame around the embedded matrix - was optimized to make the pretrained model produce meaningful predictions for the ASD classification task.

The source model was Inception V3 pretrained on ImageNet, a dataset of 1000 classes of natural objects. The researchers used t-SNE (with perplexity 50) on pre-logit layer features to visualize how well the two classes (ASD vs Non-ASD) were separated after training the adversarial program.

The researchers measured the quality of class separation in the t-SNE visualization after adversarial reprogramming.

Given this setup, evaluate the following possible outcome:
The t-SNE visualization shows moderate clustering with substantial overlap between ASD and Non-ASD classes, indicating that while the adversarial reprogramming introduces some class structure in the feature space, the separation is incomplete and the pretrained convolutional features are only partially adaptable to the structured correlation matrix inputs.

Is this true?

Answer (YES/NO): NO